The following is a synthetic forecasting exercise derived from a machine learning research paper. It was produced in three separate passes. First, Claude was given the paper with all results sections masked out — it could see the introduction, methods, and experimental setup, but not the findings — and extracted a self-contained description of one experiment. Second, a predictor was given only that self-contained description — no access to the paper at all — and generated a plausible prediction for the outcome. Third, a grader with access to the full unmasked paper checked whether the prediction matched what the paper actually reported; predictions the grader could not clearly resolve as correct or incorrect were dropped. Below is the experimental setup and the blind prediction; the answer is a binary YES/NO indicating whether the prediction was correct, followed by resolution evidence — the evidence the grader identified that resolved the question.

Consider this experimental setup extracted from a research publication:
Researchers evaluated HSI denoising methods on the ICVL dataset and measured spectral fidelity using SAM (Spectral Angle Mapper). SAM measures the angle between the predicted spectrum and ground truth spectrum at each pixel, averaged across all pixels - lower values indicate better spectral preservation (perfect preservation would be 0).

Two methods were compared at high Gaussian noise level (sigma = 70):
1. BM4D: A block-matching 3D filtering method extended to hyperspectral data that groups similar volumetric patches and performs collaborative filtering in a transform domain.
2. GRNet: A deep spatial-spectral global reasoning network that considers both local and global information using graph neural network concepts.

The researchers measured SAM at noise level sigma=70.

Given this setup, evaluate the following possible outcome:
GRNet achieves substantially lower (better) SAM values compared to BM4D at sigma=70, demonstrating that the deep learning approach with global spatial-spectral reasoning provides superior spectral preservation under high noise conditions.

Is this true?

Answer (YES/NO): YES